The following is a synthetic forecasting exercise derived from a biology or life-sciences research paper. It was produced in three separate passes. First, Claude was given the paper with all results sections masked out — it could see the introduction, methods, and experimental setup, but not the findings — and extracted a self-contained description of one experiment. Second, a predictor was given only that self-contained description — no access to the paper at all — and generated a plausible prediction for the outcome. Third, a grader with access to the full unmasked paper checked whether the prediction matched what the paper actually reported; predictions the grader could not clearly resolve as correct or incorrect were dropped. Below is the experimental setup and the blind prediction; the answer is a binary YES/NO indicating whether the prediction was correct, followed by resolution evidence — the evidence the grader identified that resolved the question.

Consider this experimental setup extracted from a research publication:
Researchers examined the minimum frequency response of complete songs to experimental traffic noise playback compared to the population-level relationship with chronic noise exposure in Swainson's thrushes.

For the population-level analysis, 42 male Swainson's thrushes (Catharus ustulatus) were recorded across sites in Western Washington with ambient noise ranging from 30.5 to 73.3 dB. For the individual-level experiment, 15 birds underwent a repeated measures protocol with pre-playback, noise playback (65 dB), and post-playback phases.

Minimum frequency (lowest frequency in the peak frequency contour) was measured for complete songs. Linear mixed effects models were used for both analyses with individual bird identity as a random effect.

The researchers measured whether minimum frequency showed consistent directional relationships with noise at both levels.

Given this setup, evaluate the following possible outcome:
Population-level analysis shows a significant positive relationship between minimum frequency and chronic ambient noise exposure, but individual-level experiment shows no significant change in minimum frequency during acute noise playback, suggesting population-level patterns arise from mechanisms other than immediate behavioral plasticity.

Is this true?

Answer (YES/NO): NO